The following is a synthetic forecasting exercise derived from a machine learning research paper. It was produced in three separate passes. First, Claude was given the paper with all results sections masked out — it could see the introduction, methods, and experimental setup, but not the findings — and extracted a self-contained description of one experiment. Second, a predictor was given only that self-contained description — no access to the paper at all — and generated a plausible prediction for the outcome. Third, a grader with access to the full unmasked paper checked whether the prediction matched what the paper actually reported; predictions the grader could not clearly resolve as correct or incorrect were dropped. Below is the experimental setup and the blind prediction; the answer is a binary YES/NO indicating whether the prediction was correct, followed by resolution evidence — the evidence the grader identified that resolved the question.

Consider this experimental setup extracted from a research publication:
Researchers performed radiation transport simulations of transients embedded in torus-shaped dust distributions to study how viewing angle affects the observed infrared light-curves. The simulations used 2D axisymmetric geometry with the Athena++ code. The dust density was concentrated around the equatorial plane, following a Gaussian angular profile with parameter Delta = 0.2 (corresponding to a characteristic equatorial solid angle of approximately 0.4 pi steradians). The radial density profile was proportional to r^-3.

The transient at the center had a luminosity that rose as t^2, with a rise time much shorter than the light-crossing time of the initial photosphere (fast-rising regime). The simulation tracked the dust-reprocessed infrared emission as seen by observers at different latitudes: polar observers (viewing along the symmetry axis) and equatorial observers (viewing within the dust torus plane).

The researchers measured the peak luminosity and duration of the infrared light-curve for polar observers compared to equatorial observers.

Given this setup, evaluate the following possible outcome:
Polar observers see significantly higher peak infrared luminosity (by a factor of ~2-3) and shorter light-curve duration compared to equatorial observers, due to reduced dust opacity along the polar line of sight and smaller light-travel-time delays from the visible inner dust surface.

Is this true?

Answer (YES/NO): NO